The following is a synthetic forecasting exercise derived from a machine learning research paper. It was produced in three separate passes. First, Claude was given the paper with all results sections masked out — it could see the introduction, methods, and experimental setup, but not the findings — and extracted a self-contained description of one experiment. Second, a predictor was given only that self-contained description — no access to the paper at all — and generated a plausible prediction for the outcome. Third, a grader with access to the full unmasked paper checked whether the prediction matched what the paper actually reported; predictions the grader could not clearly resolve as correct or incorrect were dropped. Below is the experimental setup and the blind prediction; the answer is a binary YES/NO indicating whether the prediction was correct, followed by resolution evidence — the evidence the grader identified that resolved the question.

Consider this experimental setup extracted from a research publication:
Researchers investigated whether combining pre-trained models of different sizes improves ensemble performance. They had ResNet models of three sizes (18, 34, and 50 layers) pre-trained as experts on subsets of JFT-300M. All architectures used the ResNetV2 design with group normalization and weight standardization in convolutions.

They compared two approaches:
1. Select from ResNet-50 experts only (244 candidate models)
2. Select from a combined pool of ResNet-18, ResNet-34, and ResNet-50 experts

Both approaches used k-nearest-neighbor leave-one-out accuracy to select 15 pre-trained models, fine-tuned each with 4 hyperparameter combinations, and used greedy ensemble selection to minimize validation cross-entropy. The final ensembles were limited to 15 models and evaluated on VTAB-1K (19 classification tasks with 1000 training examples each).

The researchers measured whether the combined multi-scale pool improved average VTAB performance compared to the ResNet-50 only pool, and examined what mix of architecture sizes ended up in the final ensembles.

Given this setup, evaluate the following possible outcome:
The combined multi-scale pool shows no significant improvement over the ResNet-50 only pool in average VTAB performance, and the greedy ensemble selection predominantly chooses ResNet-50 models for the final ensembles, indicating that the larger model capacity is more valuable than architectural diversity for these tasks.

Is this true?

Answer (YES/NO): NO